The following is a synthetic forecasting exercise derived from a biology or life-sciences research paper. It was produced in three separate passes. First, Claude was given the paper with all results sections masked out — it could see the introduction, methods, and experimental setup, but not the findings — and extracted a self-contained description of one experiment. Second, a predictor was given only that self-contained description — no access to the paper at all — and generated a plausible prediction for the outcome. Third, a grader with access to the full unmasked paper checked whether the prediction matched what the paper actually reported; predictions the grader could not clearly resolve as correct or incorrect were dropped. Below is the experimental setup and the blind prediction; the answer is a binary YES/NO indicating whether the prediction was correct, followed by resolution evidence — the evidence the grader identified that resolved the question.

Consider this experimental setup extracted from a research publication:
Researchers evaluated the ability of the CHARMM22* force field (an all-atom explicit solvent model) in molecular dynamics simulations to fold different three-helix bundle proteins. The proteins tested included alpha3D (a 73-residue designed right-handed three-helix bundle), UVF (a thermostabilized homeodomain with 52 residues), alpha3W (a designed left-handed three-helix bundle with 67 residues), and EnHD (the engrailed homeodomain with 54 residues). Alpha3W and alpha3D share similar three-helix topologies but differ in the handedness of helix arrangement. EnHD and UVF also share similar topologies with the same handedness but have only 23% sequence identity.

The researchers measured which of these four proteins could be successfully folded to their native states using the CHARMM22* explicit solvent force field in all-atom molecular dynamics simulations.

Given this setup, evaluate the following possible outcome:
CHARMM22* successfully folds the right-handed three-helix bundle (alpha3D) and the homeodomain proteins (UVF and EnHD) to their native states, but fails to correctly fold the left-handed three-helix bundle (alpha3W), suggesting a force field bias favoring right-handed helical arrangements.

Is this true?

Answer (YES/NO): NO